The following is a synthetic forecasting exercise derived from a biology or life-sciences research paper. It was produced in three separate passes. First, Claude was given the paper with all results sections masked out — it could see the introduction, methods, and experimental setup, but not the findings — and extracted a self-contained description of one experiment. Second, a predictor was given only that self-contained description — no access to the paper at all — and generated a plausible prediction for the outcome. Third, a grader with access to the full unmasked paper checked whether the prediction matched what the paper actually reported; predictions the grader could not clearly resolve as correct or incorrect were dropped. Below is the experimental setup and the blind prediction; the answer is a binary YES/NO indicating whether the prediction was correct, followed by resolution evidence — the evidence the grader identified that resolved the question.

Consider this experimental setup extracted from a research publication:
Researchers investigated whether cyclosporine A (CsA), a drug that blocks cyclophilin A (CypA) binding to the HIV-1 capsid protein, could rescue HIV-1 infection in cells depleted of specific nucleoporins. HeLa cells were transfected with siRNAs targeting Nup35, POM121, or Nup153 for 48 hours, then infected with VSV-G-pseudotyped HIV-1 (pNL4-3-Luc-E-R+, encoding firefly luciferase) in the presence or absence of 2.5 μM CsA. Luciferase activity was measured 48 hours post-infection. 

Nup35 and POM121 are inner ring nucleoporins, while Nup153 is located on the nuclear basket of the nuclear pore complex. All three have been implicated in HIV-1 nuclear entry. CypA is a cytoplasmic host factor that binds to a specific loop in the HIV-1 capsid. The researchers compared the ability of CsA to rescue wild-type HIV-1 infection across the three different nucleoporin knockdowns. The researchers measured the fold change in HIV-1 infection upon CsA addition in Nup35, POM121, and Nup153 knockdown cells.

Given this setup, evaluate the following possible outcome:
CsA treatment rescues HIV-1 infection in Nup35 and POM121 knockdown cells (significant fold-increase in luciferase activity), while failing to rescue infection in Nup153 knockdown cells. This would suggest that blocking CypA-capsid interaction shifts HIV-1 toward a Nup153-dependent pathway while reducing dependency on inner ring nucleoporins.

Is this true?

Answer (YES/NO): NO